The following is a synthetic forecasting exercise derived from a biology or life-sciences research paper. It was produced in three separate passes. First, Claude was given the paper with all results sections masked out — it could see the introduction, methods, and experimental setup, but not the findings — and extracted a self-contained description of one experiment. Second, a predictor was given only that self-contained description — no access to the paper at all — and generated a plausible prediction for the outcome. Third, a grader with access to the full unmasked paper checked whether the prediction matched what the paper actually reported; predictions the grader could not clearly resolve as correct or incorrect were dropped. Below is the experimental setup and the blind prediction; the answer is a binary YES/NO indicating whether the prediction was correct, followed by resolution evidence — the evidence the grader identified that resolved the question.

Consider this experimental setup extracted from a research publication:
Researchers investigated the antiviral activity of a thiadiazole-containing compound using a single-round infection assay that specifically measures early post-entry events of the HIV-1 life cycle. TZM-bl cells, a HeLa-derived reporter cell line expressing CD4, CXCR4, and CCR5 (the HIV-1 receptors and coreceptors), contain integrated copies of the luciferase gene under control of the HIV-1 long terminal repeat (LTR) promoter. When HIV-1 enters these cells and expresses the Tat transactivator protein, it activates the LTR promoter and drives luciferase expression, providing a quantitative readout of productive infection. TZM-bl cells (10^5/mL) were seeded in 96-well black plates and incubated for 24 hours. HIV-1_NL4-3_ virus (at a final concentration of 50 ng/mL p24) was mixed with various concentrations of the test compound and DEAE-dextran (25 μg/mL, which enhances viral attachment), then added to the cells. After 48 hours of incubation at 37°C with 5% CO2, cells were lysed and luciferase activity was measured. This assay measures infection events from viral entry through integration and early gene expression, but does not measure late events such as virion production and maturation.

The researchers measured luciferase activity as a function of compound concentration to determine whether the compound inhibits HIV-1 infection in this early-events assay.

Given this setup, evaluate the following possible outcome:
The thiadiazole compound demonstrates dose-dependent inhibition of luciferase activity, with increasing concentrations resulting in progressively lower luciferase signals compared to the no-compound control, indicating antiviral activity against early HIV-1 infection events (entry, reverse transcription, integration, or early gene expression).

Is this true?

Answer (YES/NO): NO